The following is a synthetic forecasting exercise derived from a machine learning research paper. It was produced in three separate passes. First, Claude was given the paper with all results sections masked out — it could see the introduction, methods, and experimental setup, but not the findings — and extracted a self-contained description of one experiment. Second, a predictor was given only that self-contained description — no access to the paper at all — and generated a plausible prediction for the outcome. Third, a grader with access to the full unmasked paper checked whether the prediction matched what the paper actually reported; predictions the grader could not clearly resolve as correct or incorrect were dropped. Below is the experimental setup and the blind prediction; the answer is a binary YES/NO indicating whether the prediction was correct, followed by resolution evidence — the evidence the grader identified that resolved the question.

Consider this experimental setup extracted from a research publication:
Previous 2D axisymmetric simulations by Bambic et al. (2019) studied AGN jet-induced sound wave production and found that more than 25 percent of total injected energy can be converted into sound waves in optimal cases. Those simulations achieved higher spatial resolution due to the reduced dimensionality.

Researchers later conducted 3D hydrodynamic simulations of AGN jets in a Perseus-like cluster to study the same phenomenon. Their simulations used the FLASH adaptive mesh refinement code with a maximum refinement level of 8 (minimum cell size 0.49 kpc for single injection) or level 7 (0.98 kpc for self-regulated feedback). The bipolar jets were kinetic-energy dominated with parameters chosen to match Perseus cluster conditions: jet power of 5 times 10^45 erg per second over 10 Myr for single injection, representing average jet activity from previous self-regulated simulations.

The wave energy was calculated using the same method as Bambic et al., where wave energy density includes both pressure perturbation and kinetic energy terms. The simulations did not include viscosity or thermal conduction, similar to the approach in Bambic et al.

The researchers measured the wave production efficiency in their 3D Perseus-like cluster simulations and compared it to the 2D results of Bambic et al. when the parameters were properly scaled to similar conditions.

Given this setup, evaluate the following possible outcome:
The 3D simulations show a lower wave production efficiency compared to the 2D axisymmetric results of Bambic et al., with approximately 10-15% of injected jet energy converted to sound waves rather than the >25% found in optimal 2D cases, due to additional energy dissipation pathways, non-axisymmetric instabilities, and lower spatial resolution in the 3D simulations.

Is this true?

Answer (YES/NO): NO